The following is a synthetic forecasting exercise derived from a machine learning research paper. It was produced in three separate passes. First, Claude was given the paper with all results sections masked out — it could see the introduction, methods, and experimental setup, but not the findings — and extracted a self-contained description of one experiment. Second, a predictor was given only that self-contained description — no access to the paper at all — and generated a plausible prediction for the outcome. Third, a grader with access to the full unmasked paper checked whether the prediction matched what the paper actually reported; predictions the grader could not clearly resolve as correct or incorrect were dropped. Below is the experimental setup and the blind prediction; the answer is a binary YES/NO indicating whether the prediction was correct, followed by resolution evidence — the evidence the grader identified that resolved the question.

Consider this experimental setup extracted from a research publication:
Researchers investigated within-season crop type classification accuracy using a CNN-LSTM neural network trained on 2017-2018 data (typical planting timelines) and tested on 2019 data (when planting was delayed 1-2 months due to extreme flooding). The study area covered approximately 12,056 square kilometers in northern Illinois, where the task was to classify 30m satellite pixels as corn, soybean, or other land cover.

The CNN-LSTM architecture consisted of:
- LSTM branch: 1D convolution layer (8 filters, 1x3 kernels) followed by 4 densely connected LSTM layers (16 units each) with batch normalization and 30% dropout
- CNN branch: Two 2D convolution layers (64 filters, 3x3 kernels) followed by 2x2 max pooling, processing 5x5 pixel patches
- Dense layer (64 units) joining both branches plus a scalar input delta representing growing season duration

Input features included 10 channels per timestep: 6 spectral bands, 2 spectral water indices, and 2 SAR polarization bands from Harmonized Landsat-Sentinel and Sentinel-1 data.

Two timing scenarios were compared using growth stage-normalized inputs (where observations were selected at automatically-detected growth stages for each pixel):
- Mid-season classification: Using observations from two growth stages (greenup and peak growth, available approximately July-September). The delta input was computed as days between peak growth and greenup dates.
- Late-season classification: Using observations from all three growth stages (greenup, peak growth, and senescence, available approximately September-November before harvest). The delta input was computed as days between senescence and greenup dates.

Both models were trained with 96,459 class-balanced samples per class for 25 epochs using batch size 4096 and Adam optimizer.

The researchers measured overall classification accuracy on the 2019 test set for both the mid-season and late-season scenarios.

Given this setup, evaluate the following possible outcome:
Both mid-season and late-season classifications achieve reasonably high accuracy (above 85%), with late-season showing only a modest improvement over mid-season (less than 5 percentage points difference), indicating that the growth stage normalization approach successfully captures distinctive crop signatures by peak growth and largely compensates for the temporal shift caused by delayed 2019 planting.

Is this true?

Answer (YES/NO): NO